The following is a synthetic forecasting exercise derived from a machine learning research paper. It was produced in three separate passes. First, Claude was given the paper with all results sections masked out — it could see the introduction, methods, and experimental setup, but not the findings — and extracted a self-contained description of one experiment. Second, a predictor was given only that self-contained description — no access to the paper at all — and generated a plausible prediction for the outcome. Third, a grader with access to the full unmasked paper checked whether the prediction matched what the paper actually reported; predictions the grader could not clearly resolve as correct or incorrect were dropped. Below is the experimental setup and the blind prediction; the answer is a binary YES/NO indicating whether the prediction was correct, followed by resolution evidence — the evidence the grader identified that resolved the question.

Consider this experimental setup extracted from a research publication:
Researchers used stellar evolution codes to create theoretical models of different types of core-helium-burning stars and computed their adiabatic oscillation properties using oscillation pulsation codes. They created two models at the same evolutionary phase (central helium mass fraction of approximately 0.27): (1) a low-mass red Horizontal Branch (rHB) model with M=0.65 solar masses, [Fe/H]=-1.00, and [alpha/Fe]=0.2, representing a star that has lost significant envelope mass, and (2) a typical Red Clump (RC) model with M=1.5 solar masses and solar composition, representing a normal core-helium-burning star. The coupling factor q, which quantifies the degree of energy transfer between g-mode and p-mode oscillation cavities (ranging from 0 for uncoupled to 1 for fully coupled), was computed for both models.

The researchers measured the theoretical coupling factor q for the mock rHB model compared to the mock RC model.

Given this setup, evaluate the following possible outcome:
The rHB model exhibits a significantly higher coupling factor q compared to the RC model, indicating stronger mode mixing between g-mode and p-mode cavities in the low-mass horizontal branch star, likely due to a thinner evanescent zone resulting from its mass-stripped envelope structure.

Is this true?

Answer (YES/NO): YES